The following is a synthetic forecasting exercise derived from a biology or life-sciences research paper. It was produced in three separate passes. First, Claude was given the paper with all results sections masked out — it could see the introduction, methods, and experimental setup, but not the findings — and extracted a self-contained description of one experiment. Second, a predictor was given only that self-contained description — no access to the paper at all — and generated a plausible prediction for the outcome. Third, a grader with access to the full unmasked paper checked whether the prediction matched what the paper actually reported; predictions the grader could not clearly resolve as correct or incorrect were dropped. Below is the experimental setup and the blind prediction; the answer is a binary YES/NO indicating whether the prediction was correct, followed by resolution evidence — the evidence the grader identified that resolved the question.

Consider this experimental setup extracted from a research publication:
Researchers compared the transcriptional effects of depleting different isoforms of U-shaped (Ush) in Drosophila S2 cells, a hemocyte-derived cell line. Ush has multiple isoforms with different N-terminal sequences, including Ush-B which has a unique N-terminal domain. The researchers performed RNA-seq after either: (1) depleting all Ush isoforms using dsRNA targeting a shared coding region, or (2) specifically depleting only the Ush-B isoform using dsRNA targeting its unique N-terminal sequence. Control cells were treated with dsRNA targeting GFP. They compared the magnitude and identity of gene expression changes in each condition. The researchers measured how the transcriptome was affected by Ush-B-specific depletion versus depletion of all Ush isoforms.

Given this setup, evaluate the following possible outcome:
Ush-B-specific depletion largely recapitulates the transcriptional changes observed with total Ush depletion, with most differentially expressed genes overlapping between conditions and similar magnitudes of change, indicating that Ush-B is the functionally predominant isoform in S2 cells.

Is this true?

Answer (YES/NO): NO